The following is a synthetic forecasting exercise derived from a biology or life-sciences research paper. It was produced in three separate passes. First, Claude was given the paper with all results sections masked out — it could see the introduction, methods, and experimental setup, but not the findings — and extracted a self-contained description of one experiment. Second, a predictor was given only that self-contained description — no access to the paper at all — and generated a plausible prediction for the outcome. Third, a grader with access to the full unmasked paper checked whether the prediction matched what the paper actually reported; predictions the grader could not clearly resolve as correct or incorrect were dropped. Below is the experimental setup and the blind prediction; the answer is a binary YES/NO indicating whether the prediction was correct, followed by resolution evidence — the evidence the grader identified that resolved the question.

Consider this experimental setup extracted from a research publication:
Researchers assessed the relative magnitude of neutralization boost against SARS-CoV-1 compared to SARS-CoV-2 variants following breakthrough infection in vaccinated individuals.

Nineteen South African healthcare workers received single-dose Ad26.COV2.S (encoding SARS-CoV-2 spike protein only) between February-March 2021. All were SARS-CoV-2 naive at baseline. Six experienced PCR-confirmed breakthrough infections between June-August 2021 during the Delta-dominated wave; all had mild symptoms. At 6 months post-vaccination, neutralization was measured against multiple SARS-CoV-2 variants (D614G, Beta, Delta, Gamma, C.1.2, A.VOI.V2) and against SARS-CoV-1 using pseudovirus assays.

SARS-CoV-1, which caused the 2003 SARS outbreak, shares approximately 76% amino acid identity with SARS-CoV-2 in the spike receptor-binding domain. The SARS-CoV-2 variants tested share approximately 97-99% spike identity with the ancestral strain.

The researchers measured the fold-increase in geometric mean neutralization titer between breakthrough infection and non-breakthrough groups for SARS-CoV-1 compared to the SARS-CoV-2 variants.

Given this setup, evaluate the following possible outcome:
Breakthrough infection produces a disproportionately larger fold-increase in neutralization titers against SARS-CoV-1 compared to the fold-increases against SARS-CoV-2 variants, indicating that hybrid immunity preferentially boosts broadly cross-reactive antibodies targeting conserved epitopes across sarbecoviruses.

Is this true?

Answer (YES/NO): NO